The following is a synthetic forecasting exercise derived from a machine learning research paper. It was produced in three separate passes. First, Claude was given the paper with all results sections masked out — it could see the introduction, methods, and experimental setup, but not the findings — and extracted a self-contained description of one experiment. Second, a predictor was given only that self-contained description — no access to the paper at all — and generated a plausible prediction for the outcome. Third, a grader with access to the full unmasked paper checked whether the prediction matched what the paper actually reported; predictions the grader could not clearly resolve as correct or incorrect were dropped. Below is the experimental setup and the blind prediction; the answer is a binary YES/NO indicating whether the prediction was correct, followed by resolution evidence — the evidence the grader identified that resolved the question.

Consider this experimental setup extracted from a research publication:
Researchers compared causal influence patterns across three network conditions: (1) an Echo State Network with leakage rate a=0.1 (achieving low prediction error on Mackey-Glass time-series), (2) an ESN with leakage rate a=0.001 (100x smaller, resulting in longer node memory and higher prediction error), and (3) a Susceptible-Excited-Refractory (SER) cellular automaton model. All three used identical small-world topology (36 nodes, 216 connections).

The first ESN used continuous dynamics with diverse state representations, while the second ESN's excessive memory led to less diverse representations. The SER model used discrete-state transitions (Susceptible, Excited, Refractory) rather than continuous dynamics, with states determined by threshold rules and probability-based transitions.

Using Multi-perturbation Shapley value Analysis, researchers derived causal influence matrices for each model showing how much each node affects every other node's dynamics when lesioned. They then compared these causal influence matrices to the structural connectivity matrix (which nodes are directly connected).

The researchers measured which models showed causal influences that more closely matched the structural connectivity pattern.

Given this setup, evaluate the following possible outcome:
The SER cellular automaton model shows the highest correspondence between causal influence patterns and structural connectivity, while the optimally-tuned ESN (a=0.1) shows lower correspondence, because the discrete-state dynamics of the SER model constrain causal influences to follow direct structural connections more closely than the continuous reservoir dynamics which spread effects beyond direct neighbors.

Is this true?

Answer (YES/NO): YES